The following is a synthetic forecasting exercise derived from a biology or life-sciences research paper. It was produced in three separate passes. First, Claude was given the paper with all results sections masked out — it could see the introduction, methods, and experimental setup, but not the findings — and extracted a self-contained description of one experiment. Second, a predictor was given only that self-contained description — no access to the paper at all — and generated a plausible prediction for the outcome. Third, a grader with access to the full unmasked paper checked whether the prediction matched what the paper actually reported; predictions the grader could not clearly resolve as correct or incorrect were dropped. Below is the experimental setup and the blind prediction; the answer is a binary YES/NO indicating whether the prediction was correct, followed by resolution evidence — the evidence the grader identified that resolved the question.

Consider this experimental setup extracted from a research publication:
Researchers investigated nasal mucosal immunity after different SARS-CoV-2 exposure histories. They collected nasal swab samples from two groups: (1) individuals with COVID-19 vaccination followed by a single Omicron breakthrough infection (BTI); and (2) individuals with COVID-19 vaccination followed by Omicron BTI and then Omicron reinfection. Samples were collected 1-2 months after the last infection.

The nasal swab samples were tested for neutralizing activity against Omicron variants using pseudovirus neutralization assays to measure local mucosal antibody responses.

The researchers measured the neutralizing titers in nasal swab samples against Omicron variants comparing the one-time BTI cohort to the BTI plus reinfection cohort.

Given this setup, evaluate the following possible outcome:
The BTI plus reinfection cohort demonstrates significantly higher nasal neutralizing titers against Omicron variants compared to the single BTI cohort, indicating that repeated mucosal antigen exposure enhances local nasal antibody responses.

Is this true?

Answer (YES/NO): YES